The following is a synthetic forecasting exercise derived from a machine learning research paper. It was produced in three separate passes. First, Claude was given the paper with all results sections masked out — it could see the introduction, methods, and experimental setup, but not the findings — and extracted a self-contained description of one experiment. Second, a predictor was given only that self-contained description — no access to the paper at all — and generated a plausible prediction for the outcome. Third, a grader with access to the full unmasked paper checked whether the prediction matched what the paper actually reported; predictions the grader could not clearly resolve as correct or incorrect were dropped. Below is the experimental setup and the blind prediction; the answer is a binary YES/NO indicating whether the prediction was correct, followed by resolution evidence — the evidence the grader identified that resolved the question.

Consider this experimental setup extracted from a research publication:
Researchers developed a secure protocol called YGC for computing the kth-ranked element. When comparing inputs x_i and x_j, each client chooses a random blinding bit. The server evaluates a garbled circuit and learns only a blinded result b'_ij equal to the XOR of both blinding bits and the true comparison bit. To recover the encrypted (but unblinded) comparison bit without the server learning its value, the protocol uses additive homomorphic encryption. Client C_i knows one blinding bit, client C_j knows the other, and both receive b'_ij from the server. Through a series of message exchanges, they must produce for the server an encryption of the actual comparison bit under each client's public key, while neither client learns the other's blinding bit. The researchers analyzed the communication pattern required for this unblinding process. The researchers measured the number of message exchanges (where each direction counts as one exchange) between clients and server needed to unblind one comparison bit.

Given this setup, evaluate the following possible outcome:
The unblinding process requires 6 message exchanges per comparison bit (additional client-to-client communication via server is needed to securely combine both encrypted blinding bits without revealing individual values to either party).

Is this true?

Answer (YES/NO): NO